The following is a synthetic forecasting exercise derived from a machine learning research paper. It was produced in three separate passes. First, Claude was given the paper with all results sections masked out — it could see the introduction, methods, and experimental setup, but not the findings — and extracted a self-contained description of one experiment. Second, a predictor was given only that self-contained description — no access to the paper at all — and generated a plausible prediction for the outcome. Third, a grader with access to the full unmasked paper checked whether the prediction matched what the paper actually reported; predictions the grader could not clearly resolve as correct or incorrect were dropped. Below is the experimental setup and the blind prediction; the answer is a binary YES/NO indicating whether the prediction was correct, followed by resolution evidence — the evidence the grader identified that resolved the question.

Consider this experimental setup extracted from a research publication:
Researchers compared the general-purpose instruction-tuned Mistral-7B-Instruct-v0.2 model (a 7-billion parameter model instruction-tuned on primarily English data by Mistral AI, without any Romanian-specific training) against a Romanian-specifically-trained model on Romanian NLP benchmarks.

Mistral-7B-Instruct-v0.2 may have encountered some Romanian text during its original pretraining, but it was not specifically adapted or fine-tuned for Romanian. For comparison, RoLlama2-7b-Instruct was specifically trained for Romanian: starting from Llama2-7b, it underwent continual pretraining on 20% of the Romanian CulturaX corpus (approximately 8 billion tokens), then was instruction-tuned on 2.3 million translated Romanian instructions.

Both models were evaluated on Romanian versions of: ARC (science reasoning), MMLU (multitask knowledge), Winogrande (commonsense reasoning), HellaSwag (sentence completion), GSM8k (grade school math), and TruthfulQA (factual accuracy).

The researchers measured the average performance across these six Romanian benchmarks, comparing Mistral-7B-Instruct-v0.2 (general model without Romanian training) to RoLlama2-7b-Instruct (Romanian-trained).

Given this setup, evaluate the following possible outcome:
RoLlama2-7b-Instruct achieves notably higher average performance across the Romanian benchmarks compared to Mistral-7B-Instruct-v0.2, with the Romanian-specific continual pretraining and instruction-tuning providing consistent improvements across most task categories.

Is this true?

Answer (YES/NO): NO